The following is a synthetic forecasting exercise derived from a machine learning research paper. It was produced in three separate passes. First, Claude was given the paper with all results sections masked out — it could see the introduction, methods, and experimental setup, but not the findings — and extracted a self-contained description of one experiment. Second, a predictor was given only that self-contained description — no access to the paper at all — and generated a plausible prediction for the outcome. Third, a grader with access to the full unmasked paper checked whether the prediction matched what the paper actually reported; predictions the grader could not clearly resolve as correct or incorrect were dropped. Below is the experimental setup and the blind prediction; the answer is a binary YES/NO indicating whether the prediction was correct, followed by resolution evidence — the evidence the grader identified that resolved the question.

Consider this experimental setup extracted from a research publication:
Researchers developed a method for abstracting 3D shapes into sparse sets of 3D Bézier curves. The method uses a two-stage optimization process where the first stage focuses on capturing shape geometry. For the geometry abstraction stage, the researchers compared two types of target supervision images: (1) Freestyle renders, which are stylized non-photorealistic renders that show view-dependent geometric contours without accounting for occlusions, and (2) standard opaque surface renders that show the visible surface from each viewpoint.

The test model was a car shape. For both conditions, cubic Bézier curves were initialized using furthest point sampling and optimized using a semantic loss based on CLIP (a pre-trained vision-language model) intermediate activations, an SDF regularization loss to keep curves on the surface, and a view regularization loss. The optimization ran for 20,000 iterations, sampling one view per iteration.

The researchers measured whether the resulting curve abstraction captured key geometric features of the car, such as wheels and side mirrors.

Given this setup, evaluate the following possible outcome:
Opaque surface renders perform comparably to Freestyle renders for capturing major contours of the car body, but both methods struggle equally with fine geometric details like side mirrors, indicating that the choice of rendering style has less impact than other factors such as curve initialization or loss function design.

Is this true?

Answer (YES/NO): NO